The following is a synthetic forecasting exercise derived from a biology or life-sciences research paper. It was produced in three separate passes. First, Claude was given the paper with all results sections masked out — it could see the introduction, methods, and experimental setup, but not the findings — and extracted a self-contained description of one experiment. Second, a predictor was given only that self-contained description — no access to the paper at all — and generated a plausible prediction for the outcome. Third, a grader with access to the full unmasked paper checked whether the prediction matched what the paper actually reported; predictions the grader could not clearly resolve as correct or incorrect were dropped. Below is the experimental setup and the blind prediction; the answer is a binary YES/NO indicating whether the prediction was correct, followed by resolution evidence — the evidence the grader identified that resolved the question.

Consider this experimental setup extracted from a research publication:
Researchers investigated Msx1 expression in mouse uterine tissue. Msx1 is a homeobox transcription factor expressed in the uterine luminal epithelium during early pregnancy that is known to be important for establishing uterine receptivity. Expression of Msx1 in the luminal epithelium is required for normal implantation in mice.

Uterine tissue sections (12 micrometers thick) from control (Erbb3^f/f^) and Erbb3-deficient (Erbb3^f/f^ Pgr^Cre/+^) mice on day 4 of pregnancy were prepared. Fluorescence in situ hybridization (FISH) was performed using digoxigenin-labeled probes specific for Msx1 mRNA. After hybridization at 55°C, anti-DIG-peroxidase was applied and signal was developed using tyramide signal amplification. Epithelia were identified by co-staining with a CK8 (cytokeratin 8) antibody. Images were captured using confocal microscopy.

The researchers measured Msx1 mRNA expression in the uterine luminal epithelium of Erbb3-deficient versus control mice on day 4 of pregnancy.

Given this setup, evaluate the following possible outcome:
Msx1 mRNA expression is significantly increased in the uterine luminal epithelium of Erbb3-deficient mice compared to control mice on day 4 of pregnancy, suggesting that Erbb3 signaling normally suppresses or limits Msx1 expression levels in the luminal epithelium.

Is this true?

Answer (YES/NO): NO